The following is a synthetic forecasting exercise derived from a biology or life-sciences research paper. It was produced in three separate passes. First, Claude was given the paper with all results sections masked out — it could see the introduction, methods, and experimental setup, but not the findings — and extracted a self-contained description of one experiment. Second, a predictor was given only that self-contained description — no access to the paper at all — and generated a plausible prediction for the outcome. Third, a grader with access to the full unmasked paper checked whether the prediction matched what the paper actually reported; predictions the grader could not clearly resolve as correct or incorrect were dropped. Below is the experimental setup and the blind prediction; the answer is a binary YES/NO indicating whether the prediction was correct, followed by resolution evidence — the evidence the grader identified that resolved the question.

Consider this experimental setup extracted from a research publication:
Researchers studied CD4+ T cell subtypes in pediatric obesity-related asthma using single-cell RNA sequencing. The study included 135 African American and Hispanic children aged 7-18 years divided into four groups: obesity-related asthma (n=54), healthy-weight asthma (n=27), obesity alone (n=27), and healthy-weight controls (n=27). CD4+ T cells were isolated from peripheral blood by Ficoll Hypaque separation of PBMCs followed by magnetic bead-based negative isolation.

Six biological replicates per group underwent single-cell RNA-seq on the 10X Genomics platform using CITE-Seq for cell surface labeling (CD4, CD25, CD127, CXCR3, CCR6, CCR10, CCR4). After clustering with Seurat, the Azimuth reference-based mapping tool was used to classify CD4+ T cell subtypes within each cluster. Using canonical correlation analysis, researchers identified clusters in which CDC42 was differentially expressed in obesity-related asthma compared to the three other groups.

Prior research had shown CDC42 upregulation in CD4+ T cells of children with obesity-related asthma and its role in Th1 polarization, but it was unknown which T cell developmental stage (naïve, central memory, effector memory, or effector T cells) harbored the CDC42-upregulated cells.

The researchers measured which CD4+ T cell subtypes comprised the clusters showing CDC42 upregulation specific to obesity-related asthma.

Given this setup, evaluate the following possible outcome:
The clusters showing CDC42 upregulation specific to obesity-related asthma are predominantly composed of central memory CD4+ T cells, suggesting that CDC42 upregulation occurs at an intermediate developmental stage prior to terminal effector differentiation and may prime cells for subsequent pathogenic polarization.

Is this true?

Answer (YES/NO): YES